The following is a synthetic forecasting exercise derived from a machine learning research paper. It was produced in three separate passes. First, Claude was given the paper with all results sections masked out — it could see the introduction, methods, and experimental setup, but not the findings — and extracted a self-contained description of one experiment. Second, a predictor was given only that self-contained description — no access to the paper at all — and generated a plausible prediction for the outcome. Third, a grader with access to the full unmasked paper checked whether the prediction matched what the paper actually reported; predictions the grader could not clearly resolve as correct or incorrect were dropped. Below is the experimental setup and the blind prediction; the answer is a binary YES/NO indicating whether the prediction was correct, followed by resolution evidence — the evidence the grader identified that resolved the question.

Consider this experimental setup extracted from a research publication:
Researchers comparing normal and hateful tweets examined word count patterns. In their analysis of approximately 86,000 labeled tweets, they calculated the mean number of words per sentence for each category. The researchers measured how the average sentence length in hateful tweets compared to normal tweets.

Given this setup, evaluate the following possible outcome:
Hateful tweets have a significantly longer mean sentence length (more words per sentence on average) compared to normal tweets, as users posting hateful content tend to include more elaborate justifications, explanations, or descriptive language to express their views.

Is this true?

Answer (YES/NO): NO